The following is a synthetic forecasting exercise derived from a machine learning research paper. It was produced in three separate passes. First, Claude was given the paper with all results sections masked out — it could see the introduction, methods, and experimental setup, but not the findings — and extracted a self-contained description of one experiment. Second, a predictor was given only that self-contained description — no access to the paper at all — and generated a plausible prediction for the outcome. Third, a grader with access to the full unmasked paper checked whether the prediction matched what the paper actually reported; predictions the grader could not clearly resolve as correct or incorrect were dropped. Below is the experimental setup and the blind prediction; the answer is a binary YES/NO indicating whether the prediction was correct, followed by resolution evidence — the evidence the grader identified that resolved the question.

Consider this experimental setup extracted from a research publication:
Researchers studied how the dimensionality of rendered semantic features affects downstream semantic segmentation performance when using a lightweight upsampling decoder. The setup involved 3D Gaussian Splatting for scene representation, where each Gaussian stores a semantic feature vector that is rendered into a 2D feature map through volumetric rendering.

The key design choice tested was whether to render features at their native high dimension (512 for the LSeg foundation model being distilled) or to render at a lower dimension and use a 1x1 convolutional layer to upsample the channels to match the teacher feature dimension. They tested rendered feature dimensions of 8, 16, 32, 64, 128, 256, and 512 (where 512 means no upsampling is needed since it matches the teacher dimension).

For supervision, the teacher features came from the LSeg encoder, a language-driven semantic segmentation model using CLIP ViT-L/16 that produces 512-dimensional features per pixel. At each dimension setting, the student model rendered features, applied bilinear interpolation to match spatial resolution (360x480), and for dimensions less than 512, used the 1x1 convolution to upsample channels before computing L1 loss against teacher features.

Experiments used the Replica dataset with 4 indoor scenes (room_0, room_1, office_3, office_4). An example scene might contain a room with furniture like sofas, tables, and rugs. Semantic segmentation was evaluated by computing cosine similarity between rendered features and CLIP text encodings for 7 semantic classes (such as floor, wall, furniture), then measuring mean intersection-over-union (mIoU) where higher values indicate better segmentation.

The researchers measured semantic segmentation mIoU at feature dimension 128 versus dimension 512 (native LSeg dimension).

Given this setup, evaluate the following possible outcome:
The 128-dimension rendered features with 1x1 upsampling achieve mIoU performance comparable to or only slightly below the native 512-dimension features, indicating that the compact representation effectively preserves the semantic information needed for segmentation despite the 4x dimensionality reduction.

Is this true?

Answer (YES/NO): YES